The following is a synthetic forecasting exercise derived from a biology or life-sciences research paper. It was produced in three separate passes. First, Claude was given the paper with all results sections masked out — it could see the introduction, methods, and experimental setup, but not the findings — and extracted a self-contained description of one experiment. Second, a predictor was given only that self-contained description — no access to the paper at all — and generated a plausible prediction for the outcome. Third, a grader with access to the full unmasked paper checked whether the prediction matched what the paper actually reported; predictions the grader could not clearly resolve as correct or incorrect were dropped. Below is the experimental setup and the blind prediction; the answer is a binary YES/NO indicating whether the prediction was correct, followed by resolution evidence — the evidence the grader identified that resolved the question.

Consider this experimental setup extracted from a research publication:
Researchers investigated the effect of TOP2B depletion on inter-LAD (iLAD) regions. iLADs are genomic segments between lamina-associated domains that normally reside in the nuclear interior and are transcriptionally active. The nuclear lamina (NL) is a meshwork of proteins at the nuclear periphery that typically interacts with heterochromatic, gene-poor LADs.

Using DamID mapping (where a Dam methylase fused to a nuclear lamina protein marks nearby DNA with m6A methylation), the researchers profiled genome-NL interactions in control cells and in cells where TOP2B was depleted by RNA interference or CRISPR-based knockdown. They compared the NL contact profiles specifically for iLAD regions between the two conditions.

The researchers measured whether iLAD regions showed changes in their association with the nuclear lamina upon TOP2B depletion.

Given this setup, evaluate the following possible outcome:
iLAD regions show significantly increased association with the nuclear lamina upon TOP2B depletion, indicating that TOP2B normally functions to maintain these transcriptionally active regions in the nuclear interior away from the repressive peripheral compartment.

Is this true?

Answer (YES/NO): YES